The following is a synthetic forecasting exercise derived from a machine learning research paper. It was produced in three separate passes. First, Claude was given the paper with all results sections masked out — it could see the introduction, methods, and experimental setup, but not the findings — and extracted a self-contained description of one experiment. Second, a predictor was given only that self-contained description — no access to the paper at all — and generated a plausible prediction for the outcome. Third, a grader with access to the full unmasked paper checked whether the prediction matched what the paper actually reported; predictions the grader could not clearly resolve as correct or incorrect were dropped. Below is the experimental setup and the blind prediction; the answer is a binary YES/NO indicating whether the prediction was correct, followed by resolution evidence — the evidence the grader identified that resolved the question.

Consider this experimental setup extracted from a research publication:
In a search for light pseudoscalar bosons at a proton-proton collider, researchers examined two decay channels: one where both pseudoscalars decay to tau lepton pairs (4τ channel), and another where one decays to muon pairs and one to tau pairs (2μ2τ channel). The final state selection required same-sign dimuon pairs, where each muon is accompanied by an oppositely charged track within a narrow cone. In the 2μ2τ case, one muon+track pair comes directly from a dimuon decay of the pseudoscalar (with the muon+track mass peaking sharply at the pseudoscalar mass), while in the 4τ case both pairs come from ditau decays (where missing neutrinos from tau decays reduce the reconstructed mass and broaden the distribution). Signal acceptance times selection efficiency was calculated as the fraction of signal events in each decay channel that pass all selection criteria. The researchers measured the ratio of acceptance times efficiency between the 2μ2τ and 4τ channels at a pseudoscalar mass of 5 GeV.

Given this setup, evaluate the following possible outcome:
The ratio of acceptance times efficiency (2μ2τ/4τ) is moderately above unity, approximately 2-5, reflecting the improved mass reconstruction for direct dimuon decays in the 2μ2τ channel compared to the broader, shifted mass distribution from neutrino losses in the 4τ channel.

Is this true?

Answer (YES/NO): NO